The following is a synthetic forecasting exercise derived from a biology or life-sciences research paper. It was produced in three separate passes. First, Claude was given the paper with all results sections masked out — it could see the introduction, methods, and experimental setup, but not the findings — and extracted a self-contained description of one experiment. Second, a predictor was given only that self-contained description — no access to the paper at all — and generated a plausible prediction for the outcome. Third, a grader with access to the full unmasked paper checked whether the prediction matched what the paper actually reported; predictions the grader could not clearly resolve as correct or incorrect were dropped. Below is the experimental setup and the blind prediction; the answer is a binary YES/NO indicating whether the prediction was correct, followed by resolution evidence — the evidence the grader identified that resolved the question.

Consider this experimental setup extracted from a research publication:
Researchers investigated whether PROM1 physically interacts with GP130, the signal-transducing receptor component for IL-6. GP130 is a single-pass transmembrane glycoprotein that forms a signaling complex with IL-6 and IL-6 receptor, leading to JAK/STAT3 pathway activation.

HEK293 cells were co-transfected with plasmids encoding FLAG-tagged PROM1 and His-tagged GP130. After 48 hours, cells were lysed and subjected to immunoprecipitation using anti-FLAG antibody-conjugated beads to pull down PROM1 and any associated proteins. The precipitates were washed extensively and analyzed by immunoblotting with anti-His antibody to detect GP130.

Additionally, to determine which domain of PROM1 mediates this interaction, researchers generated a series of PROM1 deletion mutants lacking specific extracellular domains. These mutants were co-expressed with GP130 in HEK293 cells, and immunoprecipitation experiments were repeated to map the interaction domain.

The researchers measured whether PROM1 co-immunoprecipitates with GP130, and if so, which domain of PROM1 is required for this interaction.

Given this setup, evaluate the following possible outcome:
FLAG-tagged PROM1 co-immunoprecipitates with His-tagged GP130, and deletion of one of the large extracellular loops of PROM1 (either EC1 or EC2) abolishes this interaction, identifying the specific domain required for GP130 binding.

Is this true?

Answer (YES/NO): NO